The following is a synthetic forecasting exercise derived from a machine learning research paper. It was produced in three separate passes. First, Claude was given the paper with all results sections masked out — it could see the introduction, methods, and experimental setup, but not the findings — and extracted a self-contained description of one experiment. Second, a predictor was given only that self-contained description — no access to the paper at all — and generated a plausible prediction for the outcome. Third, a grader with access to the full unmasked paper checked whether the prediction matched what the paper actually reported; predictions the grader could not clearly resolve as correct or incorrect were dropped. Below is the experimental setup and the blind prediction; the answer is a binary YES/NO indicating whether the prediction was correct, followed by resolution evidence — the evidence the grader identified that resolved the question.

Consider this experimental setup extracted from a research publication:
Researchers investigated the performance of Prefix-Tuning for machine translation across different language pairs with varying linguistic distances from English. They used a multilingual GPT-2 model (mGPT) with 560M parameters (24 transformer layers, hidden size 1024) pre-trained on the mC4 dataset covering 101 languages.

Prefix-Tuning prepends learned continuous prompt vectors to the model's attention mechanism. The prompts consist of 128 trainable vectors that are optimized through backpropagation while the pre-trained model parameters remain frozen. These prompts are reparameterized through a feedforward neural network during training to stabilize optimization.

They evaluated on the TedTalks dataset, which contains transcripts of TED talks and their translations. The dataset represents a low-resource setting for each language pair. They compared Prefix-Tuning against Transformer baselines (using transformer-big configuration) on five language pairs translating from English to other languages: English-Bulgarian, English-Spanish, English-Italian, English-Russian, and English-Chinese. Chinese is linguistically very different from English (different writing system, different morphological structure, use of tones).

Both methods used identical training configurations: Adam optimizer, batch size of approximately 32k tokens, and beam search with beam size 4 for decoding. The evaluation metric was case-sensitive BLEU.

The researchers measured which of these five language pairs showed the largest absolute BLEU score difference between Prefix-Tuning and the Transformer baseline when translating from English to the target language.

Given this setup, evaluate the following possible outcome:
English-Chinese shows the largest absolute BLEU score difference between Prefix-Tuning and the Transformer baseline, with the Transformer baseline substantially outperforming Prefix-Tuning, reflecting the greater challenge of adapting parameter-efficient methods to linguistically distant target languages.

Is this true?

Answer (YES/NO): YES